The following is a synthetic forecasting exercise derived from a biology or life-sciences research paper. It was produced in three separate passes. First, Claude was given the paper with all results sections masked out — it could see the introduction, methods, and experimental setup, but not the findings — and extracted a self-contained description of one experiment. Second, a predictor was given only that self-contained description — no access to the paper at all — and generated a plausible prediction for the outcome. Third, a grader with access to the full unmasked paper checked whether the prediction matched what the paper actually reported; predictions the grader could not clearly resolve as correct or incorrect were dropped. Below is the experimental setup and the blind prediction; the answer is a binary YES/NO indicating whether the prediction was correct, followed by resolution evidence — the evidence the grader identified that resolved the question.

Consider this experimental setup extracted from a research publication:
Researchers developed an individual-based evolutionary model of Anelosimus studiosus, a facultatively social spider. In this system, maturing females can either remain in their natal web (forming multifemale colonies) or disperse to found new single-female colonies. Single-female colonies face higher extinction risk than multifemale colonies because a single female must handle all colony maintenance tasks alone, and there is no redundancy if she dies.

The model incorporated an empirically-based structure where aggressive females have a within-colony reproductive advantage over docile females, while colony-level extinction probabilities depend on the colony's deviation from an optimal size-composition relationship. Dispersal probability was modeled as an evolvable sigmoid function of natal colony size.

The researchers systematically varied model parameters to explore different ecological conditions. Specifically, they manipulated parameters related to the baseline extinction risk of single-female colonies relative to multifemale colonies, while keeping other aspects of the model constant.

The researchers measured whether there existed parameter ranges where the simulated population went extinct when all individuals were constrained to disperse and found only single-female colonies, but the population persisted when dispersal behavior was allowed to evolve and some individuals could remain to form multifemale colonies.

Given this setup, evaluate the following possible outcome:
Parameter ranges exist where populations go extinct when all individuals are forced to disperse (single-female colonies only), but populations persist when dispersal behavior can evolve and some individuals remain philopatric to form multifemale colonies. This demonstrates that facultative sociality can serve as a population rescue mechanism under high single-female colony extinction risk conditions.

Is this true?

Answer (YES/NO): YES